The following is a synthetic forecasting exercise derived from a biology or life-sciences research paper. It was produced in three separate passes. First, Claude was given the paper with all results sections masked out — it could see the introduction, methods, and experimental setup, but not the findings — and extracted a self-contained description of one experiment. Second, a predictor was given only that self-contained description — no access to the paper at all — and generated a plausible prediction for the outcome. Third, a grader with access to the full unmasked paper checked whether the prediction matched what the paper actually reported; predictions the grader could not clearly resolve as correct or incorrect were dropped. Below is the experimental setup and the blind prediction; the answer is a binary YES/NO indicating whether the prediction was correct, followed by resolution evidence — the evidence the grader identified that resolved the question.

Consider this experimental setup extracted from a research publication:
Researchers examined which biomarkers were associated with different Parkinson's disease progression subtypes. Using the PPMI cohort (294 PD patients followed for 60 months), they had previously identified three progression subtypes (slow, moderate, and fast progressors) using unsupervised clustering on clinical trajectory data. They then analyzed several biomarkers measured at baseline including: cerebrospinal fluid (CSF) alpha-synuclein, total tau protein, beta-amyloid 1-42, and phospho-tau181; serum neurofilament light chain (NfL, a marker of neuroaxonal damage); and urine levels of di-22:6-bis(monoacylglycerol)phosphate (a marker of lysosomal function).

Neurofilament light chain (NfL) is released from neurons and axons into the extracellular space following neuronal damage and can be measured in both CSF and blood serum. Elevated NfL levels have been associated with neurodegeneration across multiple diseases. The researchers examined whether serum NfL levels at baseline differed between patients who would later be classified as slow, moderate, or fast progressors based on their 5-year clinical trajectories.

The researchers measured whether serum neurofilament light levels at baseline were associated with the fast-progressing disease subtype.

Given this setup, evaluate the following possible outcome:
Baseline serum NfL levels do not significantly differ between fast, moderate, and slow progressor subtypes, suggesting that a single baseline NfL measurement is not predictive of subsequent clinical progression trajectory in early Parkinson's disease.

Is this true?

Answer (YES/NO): NO